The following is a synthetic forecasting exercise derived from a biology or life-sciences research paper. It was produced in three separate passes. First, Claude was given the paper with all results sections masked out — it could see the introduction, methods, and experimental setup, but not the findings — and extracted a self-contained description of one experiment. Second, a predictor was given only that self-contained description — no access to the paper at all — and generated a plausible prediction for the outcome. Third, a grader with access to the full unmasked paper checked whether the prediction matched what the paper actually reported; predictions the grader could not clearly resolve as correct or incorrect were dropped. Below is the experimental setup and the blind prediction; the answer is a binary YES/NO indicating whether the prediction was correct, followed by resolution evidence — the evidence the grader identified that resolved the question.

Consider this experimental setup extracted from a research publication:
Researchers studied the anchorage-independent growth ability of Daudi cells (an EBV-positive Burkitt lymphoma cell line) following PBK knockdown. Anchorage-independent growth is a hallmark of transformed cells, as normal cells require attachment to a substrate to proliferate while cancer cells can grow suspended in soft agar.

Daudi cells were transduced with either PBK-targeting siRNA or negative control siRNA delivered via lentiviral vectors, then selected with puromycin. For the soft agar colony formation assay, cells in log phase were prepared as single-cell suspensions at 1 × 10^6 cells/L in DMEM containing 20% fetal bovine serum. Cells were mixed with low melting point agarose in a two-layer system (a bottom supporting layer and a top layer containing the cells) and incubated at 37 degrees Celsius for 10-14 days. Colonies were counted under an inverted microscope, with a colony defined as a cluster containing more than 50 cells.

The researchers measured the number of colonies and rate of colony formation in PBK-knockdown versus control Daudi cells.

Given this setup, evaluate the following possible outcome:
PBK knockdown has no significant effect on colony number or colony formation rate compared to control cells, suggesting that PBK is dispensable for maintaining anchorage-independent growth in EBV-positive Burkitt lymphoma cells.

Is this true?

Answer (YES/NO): NO